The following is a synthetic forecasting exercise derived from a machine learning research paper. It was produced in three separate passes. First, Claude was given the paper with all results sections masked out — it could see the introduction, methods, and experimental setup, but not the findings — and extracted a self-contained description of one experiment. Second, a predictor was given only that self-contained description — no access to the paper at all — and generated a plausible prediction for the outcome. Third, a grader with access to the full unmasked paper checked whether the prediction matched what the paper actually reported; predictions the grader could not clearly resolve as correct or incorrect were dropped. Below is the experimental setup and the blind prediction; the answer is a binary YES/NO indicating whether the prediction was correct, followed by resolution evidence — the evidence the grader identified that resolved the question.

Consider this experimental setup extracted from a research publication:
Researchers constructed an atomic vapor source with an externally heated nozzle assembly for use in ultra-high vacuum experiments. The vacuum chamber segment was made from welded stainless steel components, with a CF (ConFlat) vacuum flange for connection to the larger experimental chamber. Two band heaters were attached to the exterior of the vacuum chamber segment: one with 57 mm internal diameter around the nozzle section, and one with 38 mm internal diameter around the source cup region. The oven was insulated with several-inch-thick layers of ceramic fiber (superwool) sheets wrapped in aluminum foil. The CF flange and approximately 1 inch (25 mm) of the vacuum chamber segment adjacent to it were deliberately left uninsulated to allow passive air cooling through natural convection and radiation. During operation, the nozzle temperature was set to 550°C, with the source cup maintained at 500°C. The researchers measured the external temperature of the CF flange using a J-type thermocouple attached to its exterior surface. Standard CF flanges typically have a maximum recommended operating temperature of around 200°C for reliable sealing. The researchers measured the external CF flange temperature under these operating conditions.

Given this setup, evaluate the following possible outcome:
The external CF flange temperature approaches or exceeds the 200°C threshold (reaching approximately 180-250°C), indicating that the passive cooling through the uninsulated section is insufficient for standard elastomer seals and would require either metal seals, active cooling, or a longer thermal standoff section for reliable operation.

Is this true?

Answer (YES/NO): NO